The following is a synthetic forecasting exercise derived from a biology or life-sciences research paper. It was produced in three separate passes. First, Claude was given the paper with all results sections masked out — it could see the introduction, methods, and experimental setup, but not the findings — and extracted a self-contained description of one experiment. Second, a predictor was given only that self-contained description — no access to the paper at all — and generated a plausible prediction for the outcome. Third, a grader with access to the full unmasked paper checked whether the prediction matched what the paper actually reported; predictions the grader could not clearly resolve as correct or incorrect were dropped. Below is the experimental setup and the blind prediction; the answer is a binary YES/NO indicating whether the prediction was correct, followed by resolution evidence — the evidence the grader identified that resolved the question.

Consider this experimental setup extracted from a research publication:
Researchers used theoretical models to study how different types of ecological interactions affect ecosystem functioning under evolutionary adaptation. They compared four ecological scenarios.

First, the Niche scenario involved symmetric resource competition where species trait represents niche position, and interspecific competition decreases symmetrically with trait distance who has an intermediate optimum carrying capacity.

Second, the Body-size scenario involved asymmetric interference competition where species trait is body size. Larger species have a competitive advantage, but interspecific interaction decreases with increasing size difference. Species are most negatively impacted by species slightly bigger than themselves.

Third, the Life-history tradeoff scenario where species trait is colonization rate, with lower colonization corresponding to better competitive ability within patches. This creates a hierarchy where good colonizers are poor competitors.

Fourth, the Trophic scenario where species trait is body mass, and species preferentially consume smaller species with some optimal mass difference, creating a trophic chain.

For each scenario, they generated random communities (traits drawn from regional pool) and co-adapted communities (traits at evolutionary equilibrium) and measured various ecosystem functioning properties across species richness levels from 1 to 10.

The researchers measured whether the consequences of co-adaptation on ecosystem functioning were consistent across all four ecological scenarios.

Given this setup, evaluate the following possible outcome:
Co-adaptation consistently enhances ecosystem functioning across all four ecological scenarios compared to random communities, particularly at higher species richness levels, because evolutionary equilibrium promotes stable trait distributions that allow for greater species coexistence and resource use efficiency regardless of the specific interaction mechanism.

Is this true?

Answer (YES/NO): NO